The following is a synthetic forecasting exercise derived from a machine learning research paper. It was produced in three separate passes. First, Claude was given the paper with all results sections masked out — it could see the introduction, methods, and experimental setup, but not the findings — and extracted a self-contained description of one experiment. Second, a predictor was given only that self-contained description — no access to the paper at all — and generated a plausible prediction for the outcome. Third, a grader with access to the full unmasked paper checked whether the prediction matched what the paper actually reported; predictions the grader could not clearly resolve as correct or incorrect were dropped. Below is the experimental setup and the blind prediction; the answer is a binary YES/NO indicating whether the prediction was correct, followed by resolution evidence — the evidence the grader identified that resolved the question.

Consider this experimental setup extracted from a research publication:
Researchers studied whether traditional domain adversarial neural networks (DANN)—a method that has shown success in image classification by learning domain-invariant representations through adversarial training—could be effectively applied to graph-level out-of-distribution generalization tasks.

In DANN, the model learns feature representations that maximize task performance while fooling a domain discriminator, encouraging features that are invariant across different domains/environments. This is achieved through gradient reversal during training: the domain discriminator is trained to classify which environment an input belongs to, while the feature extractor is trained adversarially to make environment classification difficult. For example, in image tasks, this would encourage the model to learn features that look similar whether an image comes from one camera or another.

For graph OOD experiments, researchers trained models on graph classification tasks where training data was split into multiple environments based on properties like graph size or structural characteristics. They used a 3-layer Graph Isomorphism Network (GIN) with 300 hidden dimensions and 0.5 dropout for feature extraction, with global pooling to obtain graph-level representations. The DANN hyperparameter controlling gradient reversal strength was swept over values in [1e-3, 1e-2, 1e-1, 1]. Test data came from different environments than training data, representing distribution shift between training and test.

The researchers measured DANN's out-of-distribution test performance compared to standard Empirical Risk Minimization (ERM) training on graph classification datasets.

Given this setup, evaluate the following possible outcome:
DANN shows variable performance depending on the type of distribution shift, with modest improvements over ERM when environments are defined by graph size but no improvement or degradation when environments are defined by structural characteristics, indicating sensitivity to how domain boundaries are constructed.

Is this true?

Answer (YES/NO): NO